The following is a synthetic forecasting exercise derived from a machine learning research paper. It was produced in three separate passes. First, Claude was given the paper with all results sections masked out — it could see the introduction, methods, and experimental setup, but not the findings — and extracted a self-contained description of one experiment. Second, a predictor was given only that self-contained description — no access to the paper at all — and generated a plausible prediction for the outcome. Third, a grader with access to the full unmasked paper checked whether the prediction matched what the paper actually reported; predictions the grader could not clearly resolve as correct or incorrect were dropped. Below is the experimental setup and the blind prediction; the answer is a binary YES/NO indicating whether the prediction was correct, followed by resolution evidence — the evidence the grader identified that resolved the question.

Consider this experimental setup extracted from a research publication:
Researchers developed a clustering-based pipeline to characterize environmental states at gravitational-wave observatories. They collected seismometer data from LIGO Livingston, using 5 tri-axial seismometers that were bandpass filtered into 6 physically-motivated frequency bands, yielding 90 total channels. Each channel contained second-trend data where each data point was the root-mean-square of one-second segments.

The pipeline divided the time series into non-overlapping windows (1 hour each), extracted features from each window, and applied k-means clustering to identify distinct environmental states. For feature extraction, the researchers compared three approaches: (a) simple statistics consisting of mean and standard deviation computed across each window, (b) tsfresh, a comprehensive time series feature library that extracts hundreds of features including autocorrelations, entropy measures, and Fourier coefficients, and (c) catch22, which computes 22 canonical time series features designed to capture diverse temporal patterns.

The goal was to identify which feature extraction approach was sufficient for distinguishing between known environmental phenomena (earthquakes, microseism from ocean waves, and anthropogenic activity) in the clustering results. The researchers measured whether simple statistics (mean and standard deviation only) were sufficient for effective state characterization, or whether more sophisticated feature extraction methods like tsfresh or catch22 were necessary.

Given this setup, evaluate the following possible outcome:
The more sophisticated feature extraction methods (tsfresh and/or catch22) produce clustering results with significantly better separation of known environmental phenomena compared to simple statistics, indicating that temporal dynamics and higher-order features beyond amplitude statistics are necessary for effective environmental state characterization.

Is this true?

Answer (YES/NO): NO